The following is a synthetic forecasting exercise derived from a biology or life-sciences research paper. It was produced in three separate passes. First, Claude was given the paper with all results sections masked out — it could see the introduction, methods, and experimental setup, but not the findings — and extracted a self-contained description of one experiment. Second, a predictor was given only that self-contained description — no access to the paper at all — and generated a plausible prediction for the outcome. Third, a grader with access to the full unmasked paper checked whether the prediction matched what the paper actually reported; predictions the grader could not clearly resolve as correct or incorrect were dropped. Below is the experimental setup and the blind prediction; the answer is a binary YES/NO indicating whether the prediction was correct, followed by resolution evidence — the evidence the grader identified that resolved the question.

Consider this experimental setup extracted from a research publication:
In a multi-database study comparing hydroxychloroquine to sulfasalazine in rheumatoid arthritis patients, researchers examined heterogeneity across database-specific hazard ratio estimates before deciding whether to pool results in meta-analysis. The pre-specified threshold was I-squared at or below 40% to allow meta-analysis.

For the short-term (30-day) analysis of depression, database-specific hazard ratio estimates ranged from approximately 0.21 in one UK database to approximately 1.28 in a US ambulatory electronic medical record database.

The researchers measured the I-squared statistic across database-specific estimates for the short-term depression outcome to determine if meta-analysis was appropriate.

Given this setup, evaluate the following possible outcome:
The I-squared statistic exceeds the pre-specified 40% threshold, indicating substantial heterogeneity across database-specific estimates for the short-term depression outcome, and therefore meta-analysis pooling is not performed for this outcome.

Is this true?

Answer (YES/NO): NO